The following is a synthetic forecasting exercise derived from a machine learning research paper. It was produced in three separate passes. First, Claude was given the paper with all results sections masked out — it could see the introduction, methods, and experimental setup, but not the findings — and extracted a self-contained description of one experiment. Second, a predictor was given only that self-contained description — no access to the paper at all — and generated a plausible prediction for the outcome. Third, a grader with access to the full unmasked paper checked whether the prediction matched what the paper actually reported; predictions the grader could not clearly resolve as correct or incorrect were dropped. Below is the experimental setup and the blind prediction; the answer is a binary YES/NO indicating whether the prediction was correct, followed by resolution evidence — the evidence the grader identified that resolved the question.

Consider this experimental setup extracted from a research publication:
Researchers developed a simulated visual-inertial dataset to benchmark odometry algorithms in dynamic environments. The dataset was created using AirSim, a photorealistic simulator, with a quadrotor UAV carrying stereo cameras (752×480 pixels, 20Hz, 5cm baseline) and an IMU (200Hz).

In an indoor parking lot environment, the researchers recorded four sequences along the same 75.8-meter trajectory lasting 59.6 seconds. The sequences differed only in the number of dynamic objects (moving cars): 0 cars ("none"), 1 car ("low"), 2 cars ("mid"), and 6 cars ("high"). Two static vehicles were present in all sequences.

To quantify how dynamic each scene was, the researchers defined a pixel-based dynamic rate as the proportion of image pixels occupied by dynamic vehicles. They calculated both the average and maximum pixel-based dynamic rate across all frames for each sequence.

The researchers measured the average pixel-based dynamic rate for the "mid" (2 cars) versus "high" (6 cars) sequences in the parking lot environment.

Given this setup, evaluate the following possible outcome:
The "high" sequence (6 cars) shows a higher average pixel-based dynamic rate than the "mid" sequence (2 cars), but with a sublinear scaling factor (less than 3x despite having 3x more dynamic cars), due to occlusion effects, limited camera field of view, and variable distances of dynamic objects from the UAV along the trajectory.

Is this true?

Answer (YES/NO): YES